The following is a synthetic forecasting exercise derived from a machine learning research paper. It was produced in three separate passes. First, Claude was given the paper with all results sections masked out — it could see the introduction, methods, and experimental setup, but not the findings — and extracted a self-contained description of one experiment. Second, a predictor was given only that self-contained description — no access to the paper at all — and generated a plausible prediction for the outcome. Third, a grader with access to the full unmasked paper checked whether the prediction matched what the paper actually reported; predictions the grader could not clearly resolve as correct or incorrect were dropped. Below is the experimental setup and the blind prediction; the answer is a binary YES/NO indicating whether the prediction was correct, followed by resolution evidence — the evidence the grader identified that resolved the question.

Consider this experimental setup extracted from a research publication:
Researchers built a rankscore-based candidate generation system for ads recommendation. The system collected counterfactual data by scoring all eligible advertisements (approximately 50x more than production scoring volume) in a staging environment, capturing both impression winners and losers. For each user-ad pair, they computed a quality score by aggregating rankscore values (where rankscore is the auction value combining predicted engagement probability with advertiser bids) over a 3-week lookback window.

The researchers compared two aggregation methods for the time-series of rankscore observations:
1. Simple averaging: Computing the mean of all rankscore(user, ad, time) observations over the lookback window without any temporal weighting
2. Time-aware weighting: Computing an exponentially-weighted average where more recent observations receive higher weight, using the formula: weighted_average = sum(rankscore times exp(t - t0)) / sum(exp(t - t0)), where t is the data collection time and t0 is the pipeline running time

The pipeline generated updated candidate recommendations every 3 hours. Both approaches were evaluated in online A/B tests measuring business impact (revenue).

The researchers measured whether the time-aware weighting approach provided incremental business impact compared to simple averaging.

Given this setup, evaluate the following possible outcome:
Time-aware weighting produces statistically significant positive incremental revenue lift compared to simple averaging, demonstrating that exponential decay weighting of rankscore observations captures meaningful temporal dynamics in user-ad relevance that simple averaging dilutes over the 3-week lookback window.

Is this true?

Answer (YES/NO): YES